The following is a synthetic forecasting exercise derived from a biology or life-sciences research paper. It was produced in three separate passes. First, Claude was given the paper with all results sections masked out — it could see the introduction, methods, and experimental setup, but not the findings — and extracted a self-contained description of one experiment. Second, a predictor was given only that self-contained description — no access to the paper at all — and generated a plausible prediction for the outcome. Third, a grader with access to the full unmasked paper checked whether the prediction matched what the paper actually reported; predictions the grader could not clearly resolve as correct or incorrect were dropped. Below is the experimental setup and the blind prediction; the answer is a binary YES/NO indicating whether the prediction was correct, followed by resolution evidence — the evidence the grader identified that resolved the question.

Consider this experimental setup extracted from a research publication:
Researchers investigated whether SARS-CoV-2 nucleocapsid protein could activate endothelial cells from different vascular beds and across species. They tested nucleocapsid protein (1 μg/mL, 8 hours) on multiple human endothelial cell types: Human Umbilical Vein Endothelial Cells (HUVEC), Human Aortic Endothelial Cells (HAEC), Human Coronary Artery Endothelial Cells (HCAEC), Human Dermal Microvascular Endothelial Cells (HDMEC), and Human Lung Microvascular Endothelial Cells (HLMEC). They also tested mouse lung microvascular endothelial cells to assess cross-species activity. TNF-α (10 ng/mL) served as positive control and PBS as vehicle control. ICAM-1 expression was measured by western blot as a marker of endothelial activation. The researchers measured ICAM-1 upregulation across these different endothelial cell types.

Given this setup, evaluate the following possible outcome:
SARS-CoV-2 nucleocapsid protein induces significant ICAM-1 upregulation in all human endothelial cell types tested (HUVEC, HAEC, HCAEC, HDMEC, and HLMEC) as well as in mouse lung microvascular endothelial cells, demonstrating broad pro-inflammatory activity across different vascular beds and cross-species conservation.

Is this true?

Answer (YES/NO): NO